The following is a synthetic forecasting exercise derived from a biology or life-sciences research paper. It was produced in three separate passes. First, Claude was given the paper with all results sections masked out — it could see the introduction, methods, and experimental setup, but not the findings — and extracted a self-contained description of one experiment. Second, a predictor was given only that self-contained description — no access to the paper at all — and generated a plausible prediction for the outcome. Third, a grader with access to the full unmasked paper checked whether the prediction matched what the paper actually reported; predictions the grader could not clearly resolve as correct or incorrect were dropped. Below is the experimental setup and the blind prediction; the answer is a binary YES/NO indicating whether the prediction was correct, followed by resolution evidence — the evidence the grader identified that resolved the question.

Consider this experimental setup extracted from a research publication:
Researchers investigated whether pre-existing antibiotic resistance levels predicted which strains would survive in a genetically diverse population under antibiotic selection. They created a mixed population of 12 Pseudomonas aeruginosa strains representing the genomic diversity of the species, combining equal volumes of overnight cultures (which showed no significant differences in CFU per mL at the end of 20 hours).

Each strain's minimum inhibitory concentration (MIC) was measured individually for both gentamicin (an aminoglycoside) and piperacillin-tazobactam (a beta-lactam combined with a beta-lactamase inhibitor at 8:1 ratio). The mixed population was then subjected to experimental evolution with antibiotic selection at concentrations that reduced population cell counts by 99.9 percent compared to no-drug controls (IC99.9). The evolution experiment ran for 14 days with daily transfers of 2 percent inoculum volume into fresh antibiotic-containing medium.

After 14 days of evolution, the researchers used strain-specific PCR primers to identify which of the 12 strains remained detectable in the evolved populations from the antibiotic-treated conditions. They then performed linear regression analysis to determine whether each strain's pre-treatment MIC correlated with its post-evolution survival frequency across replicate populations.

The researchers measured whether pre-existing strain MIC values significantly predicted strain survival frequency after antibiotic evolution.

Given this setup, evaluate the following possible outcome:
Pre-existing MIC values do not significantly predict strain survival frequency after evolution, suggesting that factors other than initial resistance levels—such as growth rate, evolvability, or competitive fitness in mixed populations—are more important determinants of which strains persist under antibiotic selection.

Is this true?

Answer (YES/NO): NO